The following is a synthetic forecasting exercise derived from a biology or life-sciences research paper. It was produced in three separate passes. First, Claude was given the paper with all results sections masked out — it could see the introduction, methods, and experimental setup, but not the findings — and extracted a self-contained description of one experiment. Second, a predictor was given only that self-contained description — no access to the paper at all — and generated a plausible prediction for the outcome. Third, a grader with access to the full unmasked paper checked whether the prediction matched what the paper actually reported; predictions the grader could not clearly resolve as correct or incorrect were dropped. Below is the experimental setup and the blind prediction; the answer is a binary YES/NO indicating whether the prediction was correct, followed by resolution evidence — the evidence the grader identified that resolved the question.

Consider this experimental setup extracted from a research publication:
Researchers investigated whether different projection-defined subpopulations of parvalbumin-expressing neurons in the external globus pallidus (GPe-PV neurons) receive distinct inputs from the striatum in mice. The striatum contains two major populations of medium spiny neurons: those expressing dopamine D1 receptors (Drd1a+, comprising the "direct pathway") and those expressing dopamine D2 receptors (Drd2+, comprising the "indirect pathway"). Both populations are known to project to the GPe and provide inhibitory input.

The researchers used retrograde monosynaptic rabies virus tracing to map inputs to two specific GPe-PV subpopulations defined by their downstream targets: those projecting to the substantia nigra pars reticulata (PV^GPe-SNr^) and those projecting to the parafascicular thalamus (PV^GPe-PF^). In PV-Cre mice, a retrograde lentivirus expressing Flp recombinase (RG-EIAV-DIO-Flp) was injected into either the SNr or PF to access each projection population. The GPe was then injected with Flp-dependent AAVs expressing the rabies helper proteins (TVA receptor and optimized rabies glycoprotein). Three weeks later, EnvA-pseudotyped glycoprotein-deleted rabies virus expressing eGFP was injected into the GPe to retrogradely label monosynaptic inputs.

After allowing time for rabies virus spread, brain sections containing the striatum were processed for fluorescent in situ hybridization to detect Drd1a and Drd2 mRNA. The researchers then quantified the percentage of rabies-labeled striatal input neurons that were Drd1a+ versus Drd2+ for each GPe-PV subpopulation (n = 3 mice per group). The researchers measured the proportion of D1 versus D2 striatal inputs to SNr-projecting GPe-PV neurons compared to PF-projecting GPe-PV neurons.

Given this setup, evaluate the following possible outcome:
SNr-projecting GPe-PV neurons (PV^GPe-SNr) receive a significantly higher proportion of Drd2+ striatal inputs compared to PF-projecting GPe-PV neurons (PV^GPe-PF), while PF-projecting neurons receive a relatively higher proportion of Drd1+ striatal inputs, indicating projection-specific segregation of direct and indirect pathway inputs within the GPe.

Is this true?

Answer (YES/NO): NO